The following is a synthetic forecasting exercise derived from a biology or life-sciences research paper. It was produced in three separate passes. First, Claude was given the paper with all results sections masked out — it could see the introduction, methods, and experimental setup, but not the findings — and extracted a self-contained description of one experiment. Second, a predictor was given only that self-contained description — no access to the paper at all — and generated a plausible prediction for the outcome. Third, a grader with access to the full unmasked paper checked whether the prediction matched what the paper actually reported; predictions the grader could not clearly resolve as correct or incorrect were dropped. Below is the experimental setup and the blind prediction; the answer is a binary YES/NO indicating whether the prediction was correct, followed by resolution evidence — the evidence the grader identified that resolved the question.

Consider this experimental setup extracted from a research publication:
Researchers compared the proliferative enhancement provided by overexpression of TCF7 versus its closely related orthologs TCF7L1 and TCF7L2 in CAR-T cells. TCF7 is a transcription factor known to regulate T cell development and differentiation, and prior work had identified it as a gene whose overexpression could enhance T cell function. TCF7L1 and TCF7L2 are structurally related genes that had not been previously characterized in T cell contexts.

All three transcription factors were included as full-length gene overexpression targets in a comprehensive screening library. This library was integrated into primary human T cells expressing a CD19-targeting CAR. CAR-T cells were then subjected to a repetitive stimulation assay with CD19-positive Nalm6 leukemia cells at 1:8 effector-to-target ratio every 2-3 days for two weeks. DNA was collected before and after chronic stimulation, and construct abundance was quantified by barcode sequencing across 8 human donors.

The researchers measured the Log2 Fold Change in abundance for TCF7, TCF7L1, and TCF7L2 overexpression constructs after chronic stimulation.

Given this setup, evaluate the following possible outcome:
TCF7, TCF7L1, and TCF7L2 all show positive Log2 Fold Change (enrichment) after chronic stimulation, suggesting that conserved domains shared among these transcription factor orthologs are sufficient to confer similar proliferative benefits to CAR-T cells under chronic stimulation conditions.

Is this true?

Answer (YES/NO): NO